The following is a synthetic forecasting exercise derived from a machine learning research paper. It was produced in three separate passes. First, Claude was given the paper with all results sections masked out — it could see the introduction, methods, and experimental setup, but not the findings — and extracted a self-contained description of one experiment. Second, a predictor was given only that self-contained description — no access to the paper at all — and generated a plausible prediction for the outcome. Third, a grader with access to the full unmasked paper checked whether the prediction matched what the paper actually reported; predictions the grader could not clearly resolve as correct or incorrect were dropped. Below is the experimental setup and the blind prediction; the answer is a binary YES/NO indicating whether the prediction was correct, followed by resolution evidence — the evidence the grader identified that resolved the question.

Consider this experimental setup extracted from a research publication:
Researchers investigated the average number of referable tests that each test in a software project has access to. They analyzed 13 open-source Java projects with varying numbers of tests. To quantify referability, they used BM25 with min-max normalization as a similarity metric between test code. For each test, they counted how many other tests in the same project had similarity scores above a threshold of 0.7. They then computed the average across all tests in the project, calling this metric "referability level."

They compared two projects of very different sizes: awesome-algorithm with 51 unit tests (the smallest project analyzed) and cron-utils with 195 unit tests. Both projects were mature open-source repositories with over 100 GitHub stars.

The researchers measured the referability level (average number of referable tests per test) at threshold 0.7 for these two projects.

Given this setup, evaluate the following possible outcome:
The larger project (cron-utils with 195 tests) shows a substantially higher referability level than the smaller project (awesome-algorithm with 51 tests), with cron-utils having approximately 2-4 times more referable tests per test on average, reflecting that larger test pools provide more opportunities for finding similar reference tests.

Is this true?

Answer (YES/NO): NO